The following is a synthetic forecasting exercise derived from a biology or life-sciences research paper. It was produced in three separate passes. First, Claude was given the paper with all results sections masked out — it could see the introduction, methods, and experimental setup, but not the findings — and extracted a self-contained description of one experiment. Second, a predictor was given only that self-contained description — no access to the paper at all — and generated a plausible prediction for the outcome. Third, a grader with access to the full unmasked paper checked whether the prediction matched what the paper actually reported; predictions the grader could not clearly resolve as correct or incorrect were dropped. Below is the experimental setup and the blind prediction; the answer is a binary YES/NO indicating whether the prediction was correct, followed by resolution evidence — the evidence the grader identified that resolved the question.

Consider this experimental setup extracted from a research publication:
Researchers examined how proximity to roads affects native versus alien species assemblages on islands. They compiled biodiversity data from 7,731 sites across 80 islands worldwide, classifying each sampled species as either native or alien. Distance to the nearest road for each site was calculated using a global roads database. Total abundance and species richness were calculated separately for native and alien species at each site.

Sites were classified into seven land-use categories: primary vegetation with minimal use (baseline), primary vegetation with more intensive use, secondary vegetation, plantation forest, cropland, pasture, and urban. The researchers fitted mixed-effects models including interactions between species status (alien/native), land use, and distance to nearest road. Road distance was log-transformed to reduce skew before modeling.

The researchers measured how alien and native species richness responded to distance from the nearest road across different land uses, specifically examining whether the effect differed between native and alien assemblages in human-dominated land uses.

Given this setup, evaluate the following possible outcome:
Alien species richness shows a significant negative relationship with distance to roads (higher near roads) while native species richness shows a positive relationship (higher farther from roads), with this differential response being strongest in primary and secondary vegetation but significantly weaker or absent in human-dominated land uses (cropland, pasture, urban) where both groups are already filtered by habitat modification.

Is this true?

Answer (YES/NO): NO